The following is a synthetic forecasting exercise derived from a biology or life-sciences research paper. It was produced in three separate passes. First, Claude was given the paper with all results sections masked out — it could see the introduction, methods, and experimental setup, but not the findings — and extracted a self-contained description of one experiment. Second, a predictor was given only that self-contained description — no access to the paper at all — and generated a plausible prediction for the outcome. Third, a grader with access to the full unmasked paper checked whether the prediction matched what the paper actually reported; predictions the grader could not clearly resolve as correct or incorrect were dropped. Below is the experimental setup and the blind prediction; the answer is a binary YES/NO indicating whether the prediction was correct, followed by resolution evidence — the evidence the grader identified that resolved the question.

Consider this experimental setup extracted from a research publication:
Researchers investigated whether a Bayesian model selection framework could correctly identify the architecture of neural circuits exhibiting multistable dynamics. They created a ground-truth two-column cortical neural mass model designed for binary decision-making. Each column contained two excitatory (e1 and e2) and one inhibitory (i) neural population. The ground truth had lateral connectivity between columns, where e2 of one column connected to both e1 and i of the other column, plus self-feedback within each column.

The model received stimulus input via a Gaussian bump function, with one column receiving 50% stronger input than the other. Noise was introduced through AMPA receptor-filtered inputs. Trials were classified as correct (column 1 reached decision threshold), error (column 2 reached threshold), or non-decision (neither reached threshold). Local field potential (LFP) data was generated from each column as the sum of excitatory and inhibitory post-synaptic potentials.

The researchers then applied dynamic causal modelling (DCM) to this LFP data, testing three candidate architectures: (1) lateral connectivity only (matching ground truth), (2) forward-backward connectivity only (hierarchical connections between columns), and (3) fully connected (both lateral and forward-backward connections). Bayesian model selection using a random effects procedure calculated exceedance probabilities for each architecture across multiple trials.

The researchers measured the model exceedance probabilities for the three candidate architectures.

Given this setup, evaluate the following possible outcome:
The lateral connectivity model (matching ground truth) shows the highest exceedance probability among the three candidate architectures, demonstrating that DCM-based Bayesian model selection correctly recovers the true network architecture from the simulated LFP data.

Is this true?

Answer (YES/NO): YES